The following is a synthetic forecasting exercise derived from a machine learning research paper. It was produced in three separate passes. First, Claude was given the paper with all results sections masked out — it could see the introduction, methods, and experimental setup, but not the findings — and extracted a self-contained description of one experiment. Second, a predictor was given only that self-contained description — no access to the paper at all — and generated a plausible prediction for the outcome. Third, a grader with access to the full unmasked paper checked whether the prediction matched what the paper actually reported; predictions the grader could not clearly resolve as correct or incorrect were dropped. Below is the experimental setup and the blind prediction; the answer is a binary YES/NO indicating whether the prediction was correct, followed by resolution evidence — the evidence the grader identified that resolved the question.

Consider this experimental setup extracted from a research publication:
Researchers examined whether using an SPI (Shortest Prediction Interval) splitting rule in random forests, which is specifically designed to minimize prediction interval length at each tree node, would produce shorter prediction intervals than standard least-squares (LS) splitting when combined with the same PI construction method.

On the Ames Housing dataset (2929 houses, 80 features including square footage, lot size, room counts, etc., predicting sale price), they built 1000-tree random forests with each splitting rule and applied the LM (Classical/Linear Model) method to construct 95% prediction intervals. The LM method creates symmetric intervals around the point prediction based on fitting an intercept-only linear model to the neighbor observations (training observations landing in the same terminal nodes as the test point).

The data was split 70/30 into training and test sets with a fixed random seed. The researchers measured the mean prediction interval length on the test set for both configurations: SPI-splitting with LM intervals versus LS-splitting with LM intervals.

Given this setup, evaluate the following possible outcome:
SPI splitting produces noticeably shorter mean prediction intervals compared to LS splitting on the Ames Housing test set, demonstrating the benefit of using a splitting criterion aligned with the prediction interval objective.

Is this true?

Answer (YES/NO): NO